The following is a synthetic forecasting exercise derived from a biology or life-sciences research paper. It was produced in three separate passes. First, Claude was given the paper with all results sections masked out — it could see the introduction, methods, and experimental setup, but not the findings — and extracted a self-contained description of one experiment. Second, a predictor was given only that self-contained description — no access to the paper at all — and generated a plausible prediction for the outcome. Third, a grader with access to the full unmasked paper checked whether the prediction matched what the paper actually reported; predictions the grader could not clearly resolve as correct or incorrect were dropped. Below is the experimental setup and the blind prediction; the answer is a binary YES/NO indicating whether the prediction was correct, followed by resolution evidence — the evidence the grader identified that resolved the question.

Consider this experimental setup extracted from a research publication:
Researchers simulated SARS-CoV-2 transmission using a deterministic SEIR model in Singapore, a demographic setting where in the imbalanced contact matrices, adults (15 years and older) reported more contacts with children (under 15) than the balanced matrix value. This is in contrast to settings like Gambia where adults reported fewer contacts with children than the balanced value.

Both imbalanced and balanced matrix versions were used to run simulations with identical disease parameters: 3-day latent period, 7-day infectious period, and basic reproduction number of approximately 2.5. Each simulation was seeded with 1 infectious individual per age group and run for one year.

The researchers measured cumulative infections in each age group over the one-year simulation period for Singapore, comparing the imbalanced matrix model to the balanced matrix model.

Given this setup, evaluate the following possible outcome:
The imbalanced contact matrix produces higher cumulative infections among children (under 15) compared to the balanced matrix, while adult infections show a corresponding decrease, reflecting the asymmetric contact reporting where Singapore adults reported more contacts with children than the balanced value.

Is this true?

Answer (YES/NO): NO